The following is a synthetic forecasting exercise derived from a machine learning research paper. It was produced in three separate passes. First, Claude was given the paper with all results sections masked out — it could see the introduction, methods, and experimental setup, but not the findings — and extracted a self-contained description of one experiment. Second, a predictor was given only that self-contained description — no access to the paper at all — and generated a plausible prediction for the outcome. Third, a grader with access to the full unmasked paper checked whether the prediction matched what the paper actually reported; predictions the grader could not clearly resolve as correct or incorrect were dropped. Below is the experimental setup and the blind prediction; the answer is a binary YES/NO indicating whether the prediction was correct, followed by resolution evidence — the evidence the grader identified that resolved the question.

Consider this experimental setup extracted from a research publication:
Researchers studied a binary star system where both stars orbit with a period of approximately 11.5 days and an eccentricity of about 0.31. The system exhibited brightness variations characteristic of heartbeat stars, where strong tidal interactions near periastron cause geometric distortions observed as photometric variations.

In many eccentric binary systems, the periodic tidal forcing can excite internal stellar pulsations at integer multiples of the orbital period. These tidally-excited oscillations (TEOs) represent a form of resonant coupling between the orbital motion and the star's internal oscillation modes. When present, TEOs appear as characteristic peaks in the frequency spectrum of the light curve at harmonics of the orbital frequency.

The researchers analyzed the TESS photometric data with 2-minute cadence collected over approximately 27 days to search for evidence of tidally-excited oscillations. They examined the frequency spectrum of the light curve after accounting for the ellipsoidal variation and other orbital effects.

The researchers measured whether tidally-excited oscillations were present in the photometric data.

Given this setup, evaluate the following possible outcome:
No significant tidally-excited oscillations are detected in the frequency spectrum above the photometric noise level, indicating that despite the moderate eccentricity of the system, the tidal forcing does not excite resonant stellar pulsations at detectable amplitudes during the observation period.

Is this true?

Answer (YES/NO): YES